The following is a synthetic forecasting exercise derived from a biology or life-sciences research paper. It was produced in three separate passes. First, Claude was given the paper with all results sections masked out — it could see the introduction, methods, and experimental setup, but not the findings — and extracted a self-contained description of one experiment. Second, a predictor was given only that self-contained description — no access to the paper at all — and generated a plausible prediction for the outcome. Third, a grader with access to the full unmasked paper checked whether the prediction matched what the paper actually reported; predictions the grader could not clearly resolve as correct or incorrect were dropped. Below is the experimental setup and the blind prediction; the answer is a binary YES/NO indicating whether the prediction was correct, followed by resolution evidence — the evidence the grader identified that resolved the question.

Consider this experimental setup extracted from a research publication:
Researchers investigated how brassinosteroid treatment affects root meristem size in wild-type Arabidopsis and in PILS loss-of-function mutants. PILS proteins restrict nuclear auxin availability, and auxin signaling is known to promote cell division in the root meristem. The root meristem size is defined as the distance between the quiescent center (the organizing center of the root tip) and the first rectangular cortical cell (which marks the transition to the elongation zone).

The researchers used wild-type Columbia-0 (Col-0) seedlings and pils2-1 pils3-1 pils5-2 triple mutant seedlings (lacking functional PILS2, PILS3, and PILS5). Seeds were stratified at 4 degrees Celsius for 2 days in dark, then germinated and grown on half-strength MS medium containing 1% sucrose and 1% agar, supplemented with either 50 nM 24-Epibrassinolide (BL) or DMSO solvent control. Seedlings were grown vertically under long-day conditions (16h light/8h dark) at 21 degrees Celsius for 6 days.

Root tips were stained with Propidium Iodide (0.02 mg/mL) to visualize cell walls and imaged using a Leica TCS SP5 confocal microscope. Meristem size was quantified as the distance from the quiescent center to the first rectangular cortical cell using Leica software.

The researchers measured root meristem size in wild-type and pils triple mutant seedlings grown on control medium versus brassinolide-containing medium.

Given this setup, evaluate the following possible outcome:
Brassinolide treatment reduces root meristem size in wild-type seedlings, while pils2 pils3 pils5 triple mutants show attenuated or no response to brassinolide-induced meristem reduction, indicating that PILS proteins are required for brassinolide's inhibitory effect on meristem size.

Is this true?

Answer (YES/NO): NO